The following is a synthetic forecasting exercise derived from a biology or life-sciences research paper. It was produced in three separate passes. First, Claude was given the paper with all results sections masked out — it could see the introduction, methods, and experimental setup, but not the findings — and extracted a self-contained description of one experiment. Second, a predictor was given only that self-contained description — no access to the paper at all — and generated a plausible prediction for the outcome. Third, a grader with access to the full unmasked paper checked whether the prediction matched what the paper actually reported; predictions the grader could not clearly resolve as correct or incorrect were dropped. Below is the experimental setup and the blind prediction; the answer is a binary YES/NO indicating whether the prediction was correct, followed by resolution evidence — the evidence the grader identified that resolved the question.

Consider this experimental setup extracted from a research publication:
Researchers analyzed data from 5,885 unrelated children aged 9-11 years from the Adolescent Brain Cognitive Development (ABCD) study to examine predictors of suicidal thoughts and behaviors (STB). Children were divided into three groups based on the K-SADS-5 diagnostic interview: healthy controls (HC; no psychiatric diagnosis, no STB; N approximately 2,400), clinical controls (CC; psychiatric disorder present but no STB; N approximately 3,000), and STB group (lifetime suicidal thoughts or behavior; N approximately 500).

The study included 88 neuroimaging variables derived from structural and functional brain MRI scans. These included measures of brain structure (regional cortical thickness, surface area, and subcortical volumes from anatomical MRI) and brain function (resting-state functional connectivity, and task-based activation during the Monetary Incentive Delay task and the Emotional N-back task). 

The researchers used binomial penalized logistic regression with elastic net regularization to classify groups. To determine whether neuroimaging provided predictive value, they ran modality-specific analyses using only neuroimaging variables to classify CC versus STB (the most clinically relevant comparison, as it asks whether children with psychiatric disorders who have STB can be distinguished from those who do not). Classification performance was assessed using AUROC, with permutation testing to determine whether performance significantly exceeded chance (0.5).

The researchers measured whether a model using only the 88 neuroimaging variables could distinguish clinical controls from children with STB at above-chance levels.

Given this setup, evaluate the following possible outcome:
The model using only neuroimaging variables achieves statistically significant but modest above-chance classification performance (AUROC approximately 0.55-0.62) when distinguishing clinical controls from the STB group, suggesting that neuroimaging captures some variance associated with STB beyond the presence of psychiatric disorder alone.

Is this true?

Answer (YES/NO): NO